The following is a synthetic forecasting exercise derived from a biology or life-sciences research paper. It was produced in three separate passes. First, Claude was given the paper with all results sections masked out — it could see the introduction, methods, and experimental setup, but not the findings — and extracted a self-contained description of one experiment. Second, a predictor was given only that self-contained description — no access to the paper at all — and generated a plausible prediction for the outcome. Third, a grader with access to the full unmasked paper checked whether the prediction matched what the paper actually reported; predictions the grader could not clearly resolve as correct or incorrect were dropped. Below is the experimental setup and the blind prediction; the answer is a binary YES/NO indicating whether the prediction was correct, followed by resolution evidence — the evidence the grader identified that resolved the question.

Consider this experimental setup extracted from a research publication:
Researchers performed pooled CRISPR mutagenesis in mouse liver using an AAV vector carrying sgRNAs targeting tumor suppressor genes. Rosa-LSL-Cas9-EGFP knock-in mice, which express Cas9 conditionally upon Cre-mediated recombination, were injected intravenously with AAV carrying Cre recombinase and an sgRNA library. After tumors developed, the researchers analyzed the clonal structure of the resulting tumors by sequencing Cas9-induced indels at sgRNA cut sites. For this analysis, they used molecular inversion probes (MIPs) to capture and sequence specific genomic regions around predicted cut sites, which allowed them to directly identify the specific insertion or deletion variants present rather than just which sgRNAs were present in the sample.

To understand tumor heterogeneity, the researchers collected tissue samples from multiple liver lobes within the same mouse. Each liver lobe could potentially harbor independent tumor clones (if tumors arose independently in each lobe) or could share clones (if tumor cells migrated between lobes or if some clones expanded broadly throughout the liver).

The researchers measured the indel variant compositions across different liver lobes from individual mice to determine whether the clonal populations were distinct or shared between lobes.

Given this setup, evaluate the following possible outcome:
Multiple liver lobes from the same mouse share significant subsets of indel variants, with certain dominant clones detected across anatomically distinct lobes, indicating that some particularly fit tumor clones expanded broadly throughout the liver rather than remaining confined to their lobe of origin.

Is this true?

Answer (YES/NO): YES